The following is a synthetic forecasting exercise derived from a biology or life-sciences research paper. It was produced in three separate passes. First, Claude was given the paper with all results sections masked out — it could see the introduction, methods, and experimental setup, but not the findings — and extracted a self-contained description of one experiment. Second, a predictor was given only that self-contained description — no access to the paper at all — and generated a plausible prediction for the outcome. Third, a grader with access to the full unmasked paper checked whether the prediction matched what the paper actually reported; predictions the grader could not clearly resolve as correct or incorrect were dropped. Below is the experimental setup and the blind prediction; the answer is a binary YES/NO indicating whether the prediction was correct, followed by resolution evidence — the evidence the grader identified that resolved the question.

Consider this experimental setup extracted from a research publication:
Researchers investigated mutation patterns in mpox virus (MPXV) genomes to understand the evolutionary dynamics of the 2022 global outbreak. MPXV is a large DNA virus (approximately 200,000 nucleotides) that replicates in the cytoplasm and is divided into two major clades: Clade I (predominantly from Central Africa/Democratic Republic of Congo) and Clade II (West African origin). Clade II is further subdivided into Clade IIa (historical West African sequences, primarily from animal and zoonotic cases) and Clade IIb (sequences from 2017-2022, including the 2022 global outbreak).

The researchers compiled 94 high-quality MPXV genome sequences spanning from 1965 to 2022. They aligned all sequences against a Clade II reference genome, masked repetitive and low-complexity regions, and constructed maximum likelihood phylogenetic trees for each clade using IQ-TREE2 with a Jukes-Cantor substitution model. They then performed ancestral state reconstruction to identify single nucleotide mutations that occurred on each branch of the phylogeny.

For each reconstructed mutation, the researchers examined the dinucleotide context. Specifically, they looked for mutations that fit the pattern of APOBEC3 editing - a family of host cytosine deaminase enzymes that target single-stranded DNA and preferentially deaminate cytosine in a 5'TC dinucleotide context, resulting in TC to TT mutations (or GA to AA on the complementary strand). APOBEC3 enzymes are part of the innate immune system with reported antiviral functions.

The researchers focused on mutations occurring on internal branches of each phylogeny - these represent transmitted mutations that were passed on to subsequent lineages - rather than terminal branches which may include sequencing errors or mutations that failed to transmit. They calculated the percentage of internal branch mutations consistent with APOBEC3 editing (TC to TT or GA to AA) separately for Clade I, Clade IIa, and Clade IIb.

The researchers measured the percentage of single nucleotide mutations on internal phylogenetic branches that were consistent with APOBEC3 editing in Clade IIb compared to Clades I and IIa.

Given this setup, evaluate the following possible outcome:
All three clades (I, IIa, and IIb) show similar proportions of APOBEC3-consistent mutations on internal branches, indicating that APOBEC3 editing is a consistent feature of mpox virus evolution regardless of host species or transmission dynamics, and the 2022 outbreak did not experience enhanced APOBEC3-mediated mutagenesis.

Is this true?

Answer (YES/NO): NO